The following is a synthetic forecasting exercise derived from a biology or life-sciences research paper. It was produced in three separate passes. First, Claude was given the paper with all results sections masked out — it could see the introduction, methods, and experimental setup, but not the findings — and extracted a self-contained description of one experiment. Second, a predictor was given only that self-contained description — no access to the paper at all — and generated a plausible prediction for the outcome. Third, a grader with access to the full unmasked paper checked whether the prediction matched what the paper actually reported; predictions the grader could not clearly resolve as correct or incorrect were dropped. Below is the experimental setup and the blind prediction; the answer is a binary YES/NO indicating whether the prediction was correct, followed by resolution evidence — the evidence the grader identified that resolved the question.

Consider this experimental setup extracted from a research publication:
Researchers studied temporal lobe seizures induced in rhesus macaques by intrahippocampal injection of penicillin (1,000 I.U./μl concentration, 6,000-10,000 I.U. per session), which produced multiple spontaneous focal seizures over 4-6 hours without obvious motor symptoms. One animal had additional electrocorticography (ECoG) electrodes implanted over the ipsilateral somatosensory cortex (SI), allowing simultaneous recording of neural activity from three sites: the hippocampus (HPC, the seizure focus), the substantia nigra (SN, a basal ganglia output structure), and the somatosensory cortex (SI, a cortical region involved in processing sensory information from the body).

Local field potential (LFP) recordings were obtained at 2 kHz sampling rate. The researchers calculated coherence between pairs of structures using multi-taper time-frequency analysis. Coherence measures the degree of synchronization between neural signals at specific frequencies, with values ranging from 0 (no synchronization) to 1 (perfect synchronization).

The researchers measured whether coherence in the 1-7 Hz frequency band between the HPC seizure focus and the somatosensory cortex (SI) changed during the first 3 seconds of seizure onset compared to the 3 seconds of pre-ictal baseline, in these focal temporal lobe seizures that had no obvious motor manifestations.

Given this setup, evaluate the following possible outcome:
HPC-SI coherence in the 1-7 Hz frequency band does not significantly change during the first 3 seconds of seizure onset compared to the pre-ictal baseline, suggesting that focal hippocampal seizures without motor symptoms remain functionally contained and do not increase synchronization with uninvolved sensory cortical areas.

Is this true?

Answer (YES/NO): NO